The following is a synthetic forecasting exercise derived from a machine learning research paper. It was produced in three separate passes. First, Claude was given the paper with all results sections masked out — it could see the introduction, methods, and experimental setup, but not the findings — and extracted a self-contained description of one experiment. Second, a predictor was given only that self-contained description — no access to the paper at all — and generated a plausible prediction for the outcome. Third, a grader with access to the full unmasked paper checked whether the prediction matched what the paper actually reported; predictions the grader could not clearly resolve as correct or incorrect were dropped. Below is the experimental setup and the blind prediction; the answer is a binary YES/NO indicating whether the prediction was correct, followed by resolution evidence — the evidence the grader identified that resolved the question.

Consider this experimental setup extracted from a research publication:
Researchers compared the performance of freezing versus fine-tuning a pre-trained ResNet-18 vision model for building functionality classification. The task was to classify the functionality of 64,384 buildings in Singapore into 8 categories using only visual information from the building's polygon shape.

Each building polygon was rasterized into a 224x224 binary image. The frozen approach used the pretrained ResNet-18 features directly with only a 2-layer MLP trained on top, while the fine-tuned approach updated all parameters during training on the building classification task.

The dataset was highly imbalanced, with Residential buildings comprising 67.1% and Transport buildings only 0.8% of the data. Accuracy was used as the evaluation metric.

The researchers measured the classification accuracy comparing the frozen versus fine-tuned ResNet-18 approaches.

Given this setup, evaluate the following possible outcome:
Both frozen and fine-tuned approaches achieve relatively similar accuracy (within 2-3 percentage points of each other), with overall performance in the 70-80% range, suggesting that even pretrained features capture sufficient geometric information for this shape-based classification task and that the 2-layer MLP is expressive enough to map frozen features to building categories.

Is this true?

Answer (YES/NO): NO